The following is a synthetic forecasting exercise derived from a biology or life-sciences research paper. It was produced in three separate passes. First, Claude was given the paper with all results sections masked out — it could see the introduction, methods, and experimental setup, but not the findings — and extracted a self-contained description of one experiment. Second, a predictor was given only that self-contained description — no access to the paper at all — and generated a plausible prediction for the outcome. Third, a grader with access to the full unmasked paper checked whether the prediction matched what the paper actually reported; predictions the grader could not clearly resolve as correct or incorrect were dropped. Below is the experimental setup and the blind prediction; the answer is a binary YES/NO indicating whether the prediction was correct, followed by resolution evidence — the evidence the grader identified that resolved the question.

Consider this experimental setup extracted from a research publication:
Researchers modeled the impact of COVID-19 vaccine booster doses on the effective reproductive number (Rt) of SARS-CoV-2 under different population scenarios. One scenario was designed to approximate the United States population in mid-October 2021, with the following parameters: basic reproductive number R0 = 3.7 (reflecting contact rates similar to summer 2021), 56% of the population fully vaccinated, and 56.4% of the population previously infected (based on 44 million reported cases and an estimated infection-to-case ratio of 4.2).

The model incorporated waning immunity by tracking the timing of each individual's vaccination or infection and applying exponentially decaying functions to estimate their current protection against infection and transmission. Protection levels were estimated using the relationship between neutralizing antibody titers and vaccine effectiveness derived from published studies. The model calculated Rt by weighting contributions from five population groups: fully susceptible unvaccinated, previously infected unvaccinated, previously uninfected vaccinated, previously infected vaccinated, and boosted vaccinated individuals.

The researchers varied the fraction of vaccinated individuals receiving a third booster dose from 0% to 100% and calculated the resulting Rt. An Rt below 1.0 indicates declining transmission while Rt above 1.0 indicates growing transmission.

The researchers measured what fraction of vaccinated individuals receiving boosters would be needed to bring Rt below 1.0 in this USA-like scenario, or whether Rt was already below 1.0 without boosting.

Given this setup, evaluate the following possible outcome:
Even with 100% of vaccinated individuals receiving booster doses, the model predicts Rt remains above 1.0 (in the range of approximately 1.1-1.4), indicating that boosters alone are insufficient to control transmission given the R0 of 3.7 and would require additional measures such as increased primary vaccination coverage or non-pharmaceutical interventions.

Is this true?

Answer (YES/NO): NO